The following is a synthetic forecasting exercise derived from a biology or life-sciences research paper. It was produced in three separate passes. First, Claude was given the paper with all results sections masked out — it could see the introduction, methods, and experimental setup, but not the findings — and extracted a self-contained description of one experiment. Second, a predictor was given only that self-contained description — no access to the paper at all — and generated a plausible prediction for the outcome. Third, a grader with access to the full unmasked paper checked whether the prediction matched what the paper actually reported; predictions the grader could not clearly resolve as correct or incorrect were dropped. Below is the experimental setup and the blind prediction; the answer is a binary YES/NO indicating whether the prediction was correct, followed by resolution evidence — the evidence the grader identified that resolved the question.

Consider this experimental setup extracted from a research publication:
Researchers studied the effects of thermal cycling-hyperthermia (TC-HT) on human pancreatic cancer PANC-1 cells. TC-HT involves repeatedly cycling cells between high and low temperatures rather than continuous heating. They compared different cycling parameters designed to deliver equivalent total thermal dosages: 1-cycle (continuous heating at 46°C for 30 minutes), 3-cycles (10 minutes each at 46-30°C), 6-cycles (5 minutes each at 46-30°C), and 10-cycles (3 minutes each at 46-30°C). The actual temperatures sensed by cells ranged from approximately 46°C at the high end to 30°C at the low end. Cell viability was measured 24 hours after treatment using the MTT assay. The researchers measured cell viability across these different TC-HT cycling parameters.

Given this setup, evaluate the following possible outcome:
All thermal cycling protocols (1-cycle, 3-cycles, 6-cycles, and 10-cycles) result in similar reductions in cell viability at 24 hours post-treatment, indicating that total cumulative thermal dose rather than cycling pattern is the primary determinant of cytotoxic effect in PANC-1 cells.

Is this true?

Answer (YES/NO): NO